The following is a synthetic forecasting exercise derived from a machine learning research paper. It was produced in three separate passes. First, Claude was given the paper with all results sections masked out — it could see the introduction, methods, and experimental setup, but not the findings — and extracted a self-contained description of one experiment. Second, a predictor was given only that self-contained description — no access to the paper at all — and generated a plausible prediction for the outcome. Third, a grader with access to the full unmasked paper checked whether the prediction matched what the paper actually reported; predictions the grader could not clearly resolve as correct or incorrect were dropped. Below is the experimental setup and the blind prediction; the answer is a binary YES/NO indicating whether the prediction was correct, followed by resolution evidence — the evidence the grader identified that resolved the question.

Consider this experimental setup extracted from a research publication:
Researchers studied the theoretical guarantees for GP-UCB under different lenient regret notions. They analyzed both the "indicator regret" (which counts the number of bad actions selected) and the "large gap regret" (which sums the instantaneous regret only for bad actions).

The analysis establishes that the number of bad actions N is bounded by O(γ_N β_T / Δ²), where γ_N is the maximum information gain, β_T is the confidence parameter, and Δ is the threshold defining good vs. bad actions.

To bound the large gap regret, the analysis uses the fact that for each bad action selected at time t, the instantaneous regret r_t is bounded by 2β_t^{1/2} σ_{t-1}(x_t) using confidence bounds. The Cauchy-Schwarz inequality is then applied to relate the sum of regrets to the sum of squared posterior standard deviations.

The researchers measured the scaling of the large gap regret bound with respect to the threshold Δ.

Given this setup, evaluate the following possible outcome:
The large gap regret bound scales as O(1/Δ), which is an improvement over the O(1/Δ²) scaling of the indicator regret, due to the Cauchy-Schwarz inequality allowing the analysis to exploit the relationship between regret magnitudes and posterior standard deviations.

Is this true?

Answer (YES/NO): YES